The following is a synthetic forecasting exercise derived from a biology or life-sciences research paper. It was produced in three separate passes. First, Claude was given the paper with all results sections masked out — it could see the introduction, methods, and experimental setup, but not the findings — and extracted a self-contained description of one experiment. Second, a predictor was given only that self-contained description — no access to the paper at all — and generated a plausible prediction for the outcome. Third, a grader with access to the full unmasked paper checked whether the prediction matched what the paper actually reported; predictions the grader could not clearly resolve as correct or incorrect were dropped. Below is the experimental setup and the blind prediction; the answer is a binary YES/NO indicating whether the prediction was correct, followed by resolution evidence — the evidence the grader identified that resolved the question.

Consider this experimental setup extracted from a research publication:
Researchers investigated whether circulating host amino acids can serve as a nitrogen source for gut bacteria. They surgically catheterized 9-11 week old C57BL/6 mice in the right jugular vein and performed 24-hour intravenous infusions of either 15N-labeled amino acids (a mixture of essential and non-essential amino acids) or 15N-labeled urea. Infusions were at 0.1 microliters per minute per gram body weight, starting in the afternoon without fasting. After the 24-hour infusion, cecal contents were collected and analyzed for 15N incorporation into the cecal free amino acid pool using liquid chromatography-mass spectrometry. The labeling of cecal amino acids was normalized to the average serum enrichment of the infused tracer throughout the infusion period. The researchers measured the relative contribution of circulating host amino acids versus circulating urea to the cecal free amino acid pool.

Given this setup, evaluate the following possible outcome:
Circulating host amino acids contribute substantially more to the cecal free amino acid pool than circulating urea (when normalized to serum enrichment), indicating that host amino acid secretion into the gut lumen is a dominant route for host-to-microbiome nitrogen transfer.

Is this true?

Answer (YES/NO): NO